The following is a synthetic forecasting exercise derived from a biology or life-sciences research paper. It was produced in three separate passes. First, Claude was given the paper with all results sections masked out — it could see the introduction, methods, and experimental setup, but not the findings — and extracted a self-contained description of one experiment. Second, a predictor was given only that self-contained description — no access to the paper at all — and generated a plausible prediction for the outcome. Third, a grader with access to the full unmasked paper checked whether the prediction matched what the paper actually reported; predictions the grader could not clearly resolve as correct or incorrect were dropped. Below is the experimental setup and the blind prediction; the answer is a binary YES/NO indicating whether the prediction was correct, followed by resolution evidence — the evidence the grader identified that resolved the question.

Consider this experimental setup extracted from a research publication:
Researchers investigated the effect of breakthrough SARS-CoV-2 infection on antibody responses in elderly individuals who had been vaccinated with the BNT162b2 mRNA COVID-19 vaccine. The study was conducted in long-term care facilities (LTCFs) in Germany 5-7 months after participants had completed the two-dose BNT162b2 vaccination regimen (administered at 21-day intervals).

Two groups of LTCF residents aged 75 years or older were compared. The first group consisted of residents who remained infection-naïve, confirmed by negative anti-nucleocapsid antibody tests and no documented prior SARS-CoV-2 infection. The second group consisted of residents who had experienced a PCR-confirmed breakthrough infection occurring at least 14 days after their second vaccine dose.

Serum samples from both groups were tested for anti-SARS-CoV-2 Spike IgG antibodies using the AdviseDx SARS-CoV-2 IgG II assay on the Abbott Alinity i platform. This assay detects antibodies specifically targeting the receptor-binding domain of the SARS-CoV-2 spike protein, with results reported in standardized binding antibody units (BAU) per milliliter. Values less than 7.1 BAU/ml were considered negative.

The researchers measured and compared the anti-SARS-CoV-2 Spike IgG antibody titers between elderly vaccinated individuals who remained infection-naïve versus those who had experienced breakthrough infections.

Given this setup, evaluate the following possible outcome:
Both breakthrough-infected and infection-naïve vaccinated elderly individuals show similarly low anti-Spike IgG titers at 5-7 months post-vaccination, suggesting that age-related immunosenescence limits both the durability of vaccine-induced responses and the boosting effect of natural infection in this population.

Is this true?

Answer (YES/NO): NO